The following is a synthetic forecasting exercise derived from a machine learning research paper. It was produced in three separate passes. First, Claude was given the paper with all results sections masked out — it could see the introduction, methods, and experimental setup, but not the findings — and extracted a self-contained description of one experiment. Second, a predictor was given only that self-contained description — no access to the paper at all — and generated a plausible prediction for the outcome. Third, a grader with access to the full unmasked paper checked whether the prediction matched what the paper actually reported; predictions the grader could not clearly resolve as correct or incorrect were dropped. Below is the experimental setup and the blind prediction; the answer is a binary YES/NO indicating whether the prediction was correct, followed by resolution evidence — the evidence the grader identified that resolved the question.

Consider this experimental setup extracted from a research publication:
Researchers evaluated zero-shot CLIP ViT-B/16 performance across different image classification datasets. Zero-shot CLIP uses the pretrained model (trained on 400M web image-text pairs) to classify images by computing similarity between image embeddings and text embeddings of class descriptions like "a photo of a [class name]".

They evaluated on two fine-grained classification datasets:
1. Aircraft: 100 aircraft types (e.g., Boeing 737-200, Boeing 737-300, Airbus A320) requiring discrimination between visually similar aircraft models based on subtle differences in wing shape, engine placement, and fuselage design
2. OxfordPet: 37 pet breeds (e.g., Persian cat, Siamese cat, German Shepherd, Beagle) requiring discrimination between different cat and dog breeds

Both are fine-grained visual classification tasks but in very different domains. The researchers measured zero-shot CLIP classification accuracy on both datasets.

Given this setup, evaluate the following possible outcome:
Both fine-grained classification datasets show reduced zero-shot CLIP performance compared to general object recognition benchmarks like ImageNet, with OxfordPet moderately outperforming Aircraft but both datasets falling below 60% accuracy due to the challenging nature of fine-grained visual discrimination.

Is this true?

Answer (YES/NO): NO